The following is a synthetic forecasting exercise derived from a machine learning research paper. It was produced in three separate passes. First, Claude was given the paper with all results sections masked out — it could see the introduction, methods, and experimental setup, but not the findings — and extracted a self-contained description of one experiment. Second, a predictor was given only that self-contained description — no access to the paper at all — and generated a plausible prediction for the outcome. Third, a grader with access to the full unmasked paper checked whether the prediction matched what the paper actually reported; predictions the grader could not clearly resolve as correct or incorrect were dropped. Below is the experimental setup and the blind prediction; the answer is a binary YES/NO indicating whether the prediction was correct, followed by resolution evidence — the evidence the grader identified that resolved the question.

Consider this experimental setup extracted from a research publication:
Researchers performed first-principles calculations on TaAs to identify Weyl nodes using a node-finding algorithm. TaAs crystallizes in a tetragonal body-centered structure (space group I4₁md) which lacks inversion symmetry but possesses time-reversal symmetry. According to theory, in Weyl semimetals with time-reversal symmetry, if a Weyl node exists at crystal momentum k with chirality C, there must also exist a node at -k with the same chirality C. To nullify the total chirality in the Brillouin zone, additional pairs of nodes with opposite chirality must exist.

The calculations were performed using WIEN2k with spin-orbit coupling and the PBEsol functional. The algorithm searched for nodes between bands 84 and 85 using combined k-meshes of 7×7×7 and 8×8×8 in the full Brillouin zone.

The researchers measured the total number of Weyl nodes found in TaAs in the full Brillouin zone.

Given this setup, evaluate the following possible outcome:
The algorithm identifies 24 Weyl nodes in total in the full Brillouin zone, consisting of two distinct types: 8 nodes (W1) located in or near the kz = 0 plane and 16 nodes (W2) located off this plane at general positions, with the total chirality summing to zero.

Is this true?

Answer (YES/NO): YES